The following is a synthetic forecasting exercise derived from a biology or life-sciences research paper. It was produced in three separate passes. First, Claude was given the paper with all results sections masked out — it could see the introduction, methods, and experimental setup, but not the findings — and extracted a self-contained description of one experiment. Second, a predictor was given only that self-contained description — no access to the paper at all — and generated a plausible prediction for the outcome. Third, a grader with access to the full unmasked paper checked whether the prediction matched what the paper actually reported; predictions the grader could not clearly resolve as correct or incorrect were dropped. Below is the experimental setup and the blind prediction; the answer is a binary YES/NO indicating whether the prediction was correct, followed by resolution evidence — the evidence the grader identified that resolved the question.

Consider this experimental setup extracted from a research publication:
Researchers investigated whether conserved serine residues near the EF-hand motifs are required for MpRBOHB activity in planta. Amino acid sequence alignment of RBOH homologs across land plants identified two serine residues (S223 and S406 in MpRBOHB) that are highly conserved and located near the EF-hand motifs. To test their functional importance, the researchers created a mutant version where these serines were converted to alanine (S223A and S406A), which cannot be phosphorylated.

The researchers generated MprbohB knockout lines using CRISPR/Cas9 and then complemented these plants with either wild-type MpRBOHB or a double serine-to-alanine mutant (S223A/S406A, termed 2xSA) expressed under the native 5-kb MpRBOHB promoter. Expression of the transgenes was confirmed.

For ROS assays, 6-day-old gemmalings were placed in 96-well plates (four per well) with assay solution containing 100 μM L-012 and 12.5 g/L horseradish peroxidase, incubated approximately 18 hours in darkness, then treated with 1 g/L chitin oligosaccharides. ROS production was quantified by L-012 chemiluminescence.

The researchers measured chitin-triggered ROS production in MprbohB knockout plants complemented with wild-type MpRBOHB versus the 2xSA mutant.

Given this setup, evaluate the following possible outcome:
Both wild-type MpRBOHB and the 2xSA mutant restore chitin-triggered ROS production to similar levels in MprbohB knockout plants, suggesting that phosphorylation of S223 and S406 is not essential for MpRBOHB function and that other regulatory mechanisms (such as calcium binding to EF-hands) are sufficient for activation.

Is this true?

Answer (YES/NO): NO